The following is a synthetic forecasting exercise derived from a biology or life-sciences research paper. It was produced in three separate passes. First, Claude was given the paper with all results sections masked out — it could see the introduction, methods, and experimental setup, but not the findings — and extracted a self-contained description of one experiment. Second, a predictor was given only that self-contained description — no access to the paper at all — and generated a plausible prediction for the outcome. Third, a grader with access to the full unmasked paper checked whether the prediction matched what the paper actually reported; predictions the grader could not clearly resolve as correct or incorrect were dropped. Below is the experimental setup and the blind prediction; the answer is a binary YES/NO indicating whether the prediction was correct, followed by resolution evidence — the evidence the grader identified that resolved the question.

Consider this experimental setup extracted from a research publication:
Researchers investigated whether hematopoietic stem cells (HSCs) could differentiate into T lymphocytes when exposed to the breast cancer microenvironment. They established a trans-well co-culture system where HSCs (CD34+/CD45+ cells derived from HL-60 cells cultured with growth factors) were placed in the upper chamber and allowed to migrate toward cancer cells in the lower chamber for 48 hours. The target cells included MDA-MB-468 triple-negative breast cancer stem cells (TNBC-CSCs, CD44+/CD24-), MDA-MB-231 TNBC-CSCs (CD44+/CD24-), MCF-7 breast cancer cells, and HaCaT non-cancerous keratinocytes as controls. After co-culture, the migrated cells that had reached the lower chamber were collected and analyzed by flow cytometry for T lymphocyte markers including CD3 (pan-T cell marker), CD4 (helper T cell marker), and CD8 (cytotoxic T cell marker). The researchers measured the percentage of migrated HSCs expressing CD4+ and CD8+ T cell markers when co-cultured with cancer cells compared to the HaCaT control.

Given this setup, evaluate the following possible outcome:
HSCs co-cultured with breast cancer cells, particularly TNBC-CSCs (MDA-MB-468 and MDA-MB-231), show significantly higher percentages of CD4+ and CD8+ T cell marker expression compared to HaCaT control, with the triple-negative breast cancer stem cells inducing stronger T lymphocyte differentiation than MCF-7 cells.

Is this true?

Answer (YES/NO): YES